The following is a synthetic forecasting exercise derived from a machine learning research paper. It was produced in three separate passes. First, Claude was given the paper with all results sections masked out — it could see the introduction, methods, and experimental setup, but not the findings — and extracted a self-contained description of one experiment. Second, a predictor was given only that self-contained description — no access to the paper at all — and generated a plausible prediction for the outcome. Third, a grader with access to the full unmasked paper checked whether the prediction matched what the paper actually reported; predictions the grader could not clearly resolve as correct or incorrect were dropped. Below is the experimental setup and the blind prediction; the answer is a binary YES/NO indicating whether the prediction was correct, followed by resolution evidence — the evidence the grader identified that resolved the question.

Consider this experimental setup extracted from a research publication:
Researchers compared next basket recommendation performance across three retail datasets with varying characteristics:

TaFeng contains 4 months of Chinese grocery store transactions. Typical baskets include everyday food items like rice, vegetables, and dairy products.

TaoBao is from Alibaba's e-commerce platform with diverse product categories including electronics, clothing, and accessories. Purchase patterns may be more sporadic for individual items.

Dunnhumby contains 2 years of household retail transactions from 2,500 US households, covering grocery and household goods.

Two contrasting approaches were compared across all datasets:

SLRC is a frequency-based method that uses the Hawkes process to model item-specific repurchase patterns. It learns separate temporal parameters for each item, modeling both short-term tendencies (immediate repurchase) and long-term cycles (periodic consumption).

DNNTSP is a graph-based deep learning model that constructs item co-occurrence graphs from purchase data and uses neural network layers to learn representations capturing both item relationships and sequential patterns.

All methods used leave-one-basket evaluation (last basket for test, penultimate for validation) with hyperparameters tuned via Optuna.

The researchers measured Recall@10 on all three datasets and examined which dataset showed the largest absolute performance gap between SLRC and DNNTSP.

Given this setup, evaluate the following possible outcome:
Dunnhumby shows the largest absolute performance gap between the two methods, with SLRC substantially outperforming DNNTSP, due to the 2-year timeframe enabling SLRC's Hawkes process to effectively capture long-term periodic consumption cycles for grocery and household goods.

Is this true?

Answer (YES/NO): NO